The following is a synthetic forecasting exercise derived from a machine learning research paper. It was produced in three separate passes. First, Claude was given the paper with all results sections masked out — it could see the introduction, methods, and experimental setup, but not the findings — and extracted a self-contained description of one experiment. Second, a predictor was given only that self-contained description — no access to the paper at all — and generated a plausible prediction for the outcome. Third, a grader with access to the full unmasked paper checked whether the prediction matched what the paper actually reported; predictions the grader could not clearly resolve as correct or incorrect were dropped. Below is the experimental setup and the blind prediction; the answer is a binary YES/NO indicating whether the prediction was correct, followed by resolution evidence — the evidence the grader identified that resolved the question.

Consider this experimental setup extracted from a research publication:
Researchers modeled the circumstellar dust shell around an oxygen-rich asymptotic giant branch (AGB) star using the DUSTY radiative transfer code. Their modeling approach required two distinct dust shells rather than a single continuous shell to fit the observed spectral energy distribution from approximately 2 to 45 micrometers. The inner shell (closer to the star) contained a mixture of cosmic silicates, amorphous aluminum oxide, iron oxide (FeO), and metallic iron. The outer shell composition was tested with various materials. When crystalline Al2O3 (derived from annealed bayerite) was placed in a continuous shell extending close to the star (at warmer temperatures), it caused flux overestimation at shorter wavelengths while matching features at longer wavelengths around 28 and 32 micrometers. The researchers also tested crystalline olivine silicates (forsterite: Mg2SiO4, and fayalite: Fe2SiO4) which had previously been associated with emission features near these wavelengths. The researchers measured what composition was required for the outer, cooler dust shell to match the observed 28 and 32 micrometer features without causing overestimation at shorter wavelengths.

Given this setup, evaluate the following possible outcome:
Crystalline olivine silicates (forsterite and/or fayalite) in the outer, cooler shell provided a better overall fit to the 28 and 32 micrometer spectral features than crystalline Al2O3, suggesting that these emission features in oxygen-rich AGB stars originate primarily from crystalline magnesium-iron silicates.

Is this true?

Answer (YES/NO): NO